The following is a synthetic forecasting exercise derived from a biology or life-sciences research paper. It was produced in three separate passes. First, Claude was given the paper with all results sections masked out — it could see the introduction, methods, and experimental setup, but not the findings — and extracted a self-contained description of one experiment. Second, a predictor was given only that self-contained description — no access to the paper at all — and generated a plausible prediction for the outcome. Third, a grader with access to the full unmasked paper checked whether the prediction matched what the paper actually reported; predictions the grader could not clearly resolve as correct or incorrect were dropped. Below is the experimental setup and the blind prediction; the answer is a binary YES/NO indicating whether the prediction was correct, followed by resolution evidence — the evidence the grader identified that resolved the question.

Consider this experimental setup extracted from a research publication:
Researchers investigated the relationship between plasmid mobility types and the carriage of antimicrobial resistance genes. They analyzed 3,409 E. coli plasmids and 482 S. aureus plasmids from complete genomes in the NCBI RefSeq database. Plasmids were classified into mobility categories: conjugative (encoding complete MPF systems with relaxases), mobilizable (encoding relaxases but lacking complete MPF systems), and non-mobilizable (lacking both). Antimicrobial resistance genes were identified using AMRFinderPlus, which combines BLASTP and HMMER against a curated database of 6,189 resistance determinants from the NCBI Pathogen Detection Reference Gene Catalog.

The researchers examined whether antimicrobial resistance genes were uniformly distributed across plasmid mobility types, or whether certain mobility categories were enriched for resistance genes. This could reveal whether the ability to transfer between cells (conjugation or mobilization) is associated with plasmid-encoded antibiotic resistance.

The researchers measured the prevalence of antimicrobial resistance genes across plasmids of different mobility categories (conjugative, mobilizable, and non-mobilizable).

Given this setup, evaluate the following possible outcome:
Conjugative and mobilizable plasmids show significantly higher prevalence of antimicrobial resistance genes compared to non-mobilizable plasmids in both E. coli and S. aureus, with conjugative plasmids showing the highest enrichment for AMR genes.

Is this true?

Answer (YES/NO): NO